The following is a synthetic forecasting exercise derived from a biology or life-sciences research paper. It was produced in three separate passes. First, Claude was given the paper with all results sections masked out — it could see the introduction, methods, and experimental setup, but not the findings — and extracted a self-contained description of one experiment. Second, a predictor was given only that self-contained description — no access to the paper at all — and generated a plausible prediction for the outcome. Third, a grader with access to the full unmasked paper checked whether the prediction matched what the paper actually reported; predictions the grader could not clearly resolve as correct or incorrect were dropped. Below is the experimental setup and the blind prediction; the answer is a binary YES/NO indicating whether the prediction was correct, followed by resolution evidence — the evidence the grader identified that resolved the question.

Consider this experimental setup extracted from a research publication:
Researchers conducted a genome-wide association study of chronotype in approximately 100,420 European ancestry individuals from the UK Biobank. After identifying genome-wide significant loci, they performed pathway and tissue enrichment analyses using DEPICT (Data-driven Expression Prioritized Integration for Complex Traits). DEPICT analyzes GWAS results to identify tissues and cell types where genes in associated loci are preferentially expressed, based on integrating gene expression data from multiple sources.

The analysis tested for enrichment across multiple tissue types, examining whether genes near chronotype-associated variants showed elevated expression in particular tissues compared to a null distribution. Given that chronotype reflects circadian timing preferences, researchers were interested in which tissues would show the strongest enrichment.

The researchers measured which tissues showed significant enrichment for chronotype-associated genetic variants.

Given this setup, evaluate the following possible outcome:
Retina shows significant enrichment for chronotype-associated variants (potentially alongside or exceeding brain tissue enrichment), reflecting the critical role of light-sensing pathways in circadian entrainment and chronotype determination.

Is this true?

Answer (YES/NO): NO